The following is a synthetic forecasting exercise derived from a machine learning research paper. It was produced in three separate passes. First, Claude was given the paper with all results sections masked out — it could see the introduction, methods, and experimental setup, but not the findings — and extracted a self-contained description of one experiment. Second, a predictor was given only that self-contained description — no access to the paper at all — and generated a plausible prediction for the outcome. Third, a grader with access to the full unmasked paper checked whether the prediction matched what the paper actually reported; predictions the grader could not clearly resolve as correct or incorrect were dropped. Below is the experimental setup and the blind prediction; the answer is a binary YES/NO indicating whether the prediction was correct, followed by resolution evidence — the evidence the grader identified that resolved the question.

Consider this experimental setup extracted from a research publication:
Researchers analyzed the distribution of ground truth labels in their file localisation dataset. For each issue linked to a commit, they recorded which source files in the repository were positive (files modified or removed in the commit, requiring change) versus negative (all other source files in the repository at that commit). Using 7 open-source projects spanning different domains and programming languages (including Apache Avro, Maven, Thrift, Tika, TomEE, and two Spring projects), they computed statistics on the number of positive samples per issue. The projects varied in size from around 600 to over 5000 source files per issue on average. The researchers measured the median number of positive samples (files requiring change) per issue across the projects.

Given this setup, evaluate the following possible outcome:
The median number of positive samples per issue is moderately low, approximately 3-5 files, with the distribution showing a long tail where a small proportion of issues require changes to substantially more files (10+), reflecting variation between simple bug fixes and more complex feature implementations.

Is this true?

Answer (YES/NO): NO